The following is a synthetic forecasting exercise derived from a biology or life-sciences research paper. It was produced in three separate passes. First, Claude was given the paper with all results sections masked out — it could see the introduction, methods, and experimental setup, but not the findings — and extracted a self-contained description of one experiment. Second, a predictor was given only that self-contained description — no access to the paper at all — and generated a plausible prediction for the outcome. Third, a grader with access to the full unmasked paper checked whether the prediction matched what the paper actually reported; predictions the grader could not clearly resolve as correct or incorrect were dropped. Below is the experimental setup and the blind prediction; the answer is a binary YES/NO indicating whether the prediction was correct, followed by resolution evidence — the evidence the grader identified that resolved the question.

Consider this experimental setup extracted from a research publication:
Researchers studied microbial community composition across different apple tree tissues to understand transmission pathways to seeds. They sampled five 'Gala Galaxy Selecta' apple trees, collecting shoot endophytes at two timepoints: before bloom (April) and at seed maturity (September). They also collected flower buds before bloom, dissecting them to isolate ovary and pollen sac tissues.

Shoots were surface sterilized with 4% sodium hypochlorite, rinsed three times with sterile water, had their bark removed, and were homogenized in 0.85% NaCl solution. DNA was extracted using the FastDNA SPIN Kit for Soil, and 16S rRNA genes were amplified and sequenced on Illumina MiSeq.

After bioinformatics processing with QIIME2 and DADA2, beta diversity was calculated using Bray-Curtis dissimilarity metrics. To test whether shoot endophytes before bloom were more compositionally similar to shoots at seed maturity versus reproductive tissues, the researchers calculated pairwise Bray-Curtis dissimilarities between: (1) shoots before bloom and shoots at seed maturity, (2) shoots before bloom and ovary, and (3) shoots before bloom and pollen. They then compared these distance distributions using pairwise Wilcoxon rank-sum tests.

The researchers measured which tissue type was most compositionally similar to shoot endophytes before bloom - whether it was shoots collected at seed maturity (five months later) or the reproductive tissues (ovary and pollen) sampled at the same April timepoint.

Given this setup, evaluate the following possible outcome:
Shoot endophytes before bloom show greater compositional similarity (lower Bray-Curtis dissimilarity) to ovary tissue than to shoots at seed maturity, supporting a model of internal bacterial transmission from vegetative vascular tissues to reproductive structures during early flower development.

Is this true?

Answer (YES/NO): NO